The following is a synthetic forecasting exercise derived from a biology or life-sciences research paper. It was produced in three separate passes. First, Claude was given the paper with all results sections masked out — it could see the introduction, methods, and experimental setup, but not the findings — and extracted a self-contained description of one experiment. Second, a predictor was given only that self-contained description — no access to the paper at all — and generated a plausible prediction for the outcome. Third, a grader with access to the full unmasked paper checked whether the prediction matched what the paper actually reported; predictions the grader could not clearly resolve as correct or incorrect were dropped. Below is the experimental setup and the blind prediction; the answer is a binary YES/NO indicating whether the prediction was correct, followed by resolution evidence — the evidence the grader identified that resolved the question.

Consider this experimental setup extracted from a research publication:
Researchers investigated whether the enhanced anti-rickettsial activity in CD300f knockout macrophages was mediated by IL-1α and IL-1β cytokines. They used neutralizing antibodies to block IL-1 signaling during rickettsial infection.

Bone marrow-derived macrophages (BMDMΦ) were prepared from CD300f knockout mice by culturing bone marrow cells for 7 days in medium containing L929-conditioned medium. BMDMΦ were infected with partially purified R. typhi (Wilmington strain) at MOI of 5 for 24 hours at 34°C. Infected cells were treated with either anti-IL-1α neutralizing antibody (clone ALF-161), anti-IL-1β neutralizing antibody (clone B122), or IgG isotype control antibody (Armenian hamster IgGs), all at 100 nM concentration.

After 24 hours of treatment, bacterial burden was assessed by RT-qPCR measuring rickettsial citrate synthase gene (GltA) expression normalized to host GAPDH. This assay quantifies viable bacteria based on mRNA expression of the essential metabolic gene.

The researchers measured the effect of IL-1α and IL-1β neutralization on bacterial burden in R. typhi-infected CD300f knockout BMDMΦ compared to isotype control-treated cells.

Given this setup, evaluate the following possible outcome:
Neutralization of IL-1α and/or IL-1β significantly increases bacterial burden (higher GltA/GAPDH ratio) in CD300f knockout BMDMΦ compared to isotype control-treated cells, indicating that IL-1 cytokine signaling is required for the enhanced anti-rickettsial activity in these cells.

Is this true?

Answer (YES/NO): YES